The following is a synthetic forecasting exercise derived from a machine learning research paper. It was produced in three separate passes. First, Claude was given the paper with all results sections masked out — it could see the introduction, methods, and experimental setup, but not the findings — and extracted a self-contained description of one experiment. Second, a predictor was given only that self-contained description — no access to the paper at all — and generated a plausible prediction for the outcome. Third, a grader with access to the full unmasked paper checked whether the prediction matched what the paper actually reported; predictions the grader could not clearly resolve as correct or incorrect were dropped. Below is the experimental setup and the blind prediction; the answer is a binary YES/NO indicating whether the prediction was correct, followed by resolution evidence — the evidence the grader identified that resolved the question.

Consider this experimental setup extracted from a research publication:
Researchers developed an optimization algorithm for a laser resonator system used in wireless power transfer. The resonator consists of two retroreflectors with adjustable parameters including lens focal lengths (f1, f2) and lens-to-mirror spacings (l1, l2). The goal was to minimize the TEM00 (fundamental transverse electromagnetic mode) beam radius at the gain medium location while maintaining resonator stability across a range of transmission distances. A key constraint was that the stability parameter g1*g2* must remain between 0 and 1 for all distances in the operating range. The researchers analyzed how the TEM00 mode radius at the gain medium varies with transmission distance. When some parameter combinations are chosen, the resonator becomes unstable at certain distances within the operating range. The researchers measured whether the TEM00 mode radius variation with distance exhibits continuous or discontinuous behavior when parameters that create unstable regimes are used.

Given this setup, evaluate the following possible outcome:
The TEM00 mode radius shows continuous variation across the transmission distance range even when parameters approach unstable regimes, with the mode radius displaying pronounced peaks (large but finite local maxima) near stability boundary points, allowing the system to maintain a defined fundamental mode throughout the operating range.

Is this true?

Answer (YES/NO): NO